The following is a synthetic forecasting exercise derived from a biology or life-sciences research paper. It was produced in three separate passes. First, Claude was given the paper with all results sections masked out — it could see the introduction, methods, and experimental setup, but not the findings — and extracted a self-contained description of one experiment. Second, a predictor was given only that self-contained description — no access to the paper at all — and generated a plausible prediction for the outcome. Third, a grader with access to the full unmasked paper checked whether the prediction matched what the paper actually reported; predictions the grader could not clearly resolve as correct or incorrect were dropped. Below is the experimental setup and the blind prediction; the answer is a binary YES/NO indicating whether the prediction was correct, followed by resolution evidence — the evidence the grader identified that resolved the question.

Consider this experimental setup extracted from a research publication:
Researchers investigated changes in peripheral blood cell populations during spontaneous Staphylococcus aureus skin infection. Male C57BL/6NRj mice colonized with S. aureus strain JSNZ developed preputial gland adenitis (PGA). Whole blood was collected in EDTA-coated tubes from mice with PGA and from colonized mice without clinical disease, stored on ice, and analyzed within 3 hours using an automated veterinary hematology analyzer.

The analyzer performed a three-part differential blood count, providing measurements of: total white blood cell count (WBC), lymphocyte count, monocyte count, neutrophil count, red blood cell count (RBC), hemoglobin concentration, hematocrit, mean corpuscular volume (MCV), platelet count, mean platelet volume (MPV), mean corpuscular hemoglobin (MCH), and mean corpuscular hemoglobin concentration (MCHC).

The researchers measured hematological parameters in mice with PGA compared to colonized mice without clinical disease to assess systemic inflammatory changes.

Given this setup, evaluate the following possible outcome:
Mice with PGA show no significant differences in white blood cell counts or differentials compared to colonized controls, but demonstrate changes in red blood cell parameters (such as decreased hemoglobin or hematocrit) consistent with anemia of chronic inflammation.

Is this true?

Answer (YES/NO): NO